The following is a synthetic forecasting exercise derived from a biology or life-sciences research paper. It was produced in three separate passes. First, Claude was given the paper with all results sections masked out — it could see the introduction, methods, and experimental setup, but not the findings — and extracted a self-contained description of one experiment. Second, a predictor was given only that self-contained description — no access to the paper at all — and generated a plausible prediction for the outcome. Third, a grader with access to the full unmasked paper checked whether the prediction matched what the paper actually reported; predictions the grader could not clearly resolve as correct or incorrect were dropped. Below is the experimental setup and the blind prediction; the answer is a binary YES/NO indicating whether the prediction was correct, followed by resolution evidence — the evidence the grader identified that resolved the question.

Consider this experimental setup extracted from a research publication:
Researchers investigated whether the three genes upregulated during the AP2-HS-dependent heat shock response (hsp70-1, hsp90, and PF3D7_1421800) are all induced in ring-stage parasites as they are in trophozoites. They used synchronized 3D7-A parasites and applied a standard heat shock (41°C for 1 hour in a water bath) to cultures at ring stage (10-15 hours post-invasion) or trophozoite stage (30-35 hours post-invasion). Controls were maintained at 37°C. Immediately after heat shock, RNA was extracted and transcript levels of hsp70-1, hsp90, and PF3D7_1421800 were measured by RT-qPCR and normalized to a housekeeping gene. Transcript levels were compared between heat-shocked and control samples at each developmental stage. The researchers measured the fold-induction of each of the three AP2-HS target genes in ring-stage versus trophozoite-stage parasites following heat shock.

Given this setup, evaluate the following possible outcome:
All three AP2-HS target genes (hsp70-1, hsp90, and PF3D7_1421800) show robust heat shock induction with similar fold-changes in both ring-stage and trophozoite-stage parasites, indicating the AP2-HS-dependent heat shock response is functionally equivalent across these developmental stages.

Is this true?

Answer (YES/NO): NO